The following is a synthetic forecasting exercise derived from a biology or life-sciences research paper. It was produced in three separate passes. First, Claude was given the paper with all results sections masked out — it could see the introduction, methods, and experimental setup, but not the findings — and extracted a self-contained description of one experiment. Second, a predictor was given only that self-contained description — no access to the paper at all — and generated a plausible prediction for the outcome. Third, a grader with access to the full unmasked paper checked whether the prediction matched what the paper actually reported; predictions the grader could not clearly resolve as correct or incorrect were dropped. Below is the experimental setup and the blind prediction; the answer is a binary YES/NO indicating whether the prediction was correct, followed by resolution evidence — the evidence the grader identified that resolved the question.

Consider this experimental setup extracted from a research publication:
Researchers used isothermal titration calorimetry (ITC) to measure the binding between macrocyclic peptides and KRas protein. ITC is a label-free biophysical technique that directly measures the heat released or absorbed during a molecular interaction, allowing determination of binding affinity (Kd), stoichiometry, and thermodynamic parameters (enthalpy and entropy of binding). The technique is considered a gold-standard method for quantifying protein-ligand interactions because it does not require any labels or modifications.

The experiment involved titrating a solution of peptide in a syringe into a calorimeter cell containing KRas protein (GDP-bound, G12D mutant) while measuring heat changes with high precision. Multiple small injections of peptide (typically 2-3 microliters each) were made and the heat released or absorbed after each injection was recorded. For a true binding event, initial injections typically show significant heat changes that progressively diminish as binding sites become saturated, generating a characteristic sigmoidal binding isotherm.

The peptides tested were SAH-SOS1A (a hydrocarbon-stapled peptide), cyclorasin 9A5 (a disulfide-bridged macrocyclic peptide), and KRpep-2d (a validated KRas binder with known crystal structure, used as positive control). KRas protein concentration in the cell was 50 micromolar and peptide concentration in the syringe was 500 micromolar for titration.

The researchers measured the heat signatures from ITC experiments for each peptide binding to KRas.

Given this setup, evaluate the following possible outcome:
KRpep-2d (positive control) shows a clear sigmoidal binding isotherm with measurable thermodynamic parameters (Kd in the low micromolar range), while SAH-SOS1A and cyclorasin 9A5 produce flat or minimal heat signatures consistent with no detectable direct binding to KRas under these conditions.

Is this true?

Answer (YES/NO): NO